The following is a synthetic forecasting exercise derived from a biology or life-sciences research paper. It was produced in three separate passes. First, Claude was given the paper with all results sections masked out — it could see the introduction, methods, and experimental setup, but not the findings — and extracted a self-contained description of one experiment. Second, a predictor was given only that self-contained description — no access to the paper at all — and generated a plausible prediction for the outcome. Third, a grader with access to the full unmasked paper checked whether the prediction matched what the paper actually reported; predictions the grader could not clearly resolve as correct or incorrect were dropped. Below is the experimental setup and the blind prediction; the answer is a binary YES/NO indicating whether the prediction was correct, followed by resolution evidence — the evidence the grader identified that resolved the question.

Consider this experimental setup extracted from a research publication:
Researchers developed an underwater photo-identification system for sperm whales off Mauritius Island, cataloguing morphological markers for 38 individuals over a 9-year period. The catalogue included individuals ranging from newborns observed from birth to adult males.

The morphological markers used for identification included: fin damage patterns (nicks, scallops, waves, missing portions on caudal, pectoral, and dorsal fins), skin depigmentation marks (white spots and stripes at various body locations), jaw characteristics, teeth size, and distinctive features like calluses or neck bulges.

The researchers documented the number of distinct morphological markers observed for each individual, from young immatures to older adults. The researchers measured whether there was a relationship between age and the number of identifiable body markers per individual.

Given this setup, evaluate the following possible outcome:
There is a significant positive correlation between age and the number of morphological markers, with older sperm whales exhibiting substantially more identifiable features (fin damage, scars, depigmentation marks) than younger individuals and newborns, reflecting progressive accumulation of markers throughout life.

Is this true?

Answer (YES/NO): NO